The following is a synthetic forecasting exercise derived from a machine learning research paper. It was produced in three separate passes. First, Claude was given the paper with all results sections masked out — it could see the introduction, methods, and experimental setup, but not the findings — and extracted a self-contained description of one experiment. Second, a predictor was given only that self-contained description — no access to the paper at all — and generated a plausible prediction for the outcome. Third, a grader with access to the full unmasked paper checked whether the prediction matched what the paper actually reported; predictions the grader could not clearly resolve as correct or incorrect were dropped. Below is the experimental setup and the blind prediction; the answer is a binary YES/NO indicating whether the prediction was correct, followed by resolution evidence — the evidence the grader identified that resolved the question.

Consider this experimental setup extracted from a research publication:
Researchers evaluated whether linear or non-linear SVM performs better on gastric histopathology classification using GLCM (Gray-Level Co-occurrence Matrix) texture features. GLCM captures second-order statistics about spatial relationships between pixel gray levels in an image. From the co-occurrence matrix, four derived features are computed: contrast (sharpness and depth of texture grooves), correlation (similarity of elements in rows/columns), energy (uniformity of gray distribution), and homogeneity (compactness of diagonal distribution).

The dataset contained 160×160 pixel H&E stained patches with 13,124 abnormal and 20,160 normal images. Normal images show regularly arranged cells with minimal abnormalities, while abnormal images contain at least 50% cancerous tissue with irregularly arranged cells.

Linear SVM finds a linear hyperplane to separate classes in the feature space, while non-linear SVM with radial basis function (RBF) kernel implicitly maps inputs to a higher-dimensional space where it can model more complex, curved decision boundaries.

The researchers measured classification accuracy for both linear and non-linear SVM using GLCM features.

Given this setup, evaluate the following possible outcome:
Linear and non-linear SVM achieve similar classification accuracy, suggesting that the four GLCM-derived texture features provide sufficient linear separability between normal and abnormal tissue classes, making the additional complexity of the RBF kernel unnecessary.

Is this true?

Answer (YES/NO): YES